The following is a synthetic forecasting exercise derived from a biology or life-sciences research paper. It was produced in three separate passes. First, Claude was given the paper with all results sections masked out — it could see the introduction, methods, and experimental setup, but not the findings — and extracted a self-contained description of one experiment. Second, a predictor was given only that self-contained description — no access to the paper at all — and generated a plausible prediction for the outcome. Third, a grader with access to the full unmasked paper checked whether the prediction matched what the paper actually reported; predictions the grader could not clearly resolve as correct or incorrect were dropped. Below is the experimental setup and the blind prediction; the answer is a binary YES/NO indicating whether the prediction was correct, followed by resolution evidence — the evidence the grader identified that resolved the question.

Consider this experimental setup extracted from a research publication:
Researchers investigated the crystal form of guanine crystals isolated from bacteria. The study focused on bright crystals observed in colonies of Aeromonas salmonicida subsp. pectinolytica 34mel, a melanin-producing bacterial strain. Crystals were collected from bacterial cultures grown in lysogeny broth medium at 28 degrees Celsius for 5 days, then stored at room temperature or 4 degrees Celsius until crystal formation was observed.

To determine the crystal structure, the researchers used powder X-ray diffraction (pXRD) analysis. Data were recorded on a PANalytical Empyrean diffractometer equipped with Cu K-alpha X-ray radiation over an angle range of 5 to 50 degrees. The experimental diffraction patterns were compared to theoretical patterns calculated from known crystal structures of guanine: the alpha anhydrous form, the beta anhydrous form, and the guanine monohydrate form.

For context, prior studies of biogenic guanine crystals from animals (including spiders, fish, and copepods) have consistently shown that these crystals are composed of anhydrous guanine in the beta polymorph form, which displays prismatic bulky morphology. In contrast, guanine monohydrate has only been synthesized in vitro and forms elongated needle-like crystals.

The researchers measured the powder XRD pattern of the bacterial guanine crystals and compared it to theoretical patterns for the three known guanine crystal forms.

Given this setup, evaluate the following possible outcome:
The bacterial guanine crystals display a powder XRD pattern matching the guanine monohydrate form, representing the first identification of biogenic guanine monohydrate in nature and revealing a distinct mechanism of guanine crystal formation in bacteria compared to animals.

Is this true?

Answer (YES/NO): NO